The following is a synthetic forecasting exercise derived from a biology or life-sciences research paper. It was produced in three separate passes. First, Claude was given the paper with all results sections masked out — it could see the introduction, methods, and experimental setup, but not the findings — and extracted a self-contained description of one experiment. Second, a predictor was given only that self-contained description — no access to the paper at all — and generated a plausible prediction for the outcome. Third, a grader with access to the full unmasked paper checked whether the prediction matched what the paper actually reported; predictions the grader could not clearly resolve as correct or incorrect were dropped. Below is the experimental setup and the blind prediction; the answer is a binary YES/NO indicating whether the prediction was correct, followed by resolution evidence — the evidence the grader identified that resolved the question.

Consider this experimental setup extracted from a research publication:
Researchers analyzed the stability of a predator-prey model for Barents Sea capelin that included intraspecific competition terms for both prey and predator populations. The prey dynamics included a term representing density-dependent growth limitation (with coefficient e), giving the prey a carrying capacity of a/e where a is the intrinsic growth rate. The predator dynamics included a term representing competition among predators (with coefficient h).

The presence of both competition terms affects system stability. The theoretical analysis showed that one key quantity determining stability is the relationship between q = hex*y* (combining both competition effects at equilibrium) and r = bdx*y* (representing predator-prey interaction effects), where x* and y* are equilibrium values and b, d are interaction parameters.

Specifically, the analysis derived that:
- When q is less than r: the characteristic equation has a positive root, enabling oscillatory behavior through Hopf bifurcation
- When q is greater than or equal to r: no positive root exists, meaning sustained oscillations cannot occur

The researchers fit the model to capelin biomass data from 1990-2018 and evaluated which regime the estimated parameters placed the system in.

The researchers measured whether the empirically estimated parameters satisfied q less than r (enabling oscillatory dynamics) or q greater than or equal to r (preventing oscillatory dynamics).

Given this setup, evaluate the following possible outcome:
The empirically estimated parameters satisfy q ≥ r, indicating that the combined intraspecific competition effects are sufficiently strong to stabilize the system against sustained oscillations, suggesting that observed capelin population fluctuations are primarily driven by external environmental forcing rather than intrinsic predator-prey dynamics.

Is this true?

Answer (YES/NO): NO